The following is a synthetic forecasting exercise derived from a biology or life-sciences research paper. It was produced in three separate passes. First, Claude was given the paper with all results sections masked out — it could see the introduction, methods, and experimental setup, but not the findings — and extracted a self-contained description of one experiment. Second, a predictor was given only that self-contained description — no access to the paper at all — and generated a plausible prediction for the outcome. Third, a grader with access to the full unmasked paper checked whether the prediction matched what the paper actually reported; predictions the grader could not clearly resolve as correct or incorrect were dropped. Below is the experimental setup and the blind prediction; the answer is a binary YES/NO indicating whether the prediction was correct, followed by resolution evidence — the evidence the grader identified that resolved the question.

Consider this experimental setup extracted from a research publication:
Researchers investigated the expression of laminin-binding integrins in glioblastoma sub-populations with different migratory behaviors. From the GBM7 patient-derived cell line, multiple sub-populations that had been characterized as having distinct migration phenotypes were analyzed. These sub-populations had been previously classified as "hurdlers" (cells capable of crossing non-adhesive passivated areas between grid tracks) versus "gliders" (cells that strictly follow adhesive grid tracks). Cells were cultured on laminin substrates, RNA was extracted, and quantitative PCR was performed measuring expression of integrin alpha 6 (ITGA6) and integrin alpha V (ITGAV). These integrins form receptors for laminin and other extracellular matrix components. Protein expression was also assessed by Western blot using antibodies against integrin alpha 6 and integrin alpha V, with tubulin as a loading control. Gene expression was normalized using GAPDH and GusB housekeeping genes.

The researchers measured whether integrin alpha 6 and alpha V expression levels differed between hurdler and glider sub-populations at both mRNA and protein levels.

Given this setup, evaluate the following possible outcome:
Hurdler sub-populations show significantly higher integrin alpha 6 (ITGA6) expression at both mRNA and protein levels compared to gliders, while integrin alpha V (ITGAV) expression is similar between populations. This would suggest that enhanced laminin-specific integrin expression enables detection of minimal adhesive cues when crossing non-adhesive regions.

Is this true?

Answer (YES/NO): NO